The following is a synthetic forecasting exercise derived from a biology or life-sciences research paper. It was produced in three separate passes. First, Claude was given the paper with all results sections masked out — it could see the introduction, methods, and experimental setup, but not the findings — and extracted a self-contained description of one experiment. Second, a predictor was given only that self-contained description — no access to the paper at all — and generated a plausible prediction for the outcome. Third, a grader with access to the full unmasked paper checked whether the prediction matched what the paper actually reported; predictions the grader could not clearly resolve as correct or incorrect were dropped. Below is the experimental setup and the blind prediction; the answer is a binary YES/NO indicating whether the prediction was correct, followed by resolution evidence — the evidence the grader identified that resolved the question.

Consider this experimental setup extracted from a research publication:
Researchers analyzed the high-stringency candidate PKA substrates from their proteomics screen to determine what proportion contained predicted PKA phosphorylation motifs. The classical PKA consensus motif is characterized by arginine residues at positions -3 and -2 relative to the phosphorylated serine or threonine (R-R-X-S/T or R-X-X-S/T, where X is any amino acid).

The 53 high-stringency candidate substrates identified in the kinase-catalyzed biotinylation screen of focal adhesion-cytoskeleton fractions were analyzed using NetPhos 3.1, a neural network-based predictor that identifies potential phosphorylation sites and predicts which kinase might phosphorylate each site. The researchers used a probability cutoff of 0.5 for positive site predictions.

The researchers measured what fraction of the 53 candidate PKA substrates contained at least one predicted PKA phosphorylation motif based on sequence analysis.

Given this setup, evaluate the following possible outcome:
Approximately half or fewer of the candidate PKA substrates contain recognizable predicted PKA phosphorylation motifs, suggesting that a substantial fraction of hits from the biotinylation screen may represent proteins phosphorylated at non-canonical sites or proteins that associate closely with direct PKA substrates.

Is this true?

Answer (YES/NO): NO